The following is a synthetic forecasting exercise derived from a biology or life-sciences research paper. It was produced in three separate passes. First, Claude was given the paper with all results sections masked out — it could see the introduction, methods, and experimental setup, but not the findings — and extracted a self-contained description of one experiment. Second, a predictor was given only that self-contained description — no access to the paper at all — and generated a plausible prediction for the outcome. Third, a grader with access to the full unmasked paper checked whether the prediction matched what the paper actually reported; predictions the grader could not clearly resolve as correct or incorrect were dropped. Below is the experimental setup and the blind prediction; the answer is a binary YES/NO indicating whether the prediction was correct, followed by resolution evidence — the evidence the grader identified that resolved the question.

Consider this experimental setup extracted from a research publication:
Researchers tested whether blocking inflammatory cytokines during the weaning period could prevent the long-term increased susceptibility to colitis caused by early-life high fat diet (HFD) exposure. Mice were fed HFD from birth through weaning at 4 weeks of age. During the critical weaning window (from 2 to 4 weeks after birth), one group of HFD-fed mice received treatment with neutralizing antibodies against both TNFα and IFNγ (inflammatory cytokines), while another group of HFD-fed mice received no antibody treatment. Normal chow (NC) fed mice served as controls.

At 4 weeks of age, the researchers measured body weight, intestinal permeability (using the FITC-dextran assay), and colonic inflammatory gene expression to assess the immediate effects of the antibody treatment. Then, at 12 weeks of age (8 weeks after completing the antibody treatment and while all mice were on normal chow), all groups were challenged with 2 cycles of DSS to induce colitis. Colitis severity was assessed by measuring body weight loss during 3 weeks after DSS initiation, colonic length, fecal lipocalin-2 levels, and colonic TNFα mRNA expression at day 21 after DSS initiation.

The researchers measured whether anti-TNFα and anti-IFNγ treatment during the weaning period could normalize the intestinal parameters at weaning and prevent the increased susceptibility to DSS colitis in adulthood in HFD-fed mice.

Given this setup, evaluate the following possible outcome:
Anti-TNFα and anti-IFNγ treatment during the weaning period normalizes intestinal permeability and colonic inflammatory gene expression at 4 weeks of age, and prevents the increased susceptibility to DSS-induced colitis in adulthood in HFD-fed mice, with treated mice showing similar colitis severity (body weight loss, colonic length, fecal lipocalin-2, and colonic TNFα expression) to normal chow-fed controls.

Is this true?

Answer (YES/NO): YES